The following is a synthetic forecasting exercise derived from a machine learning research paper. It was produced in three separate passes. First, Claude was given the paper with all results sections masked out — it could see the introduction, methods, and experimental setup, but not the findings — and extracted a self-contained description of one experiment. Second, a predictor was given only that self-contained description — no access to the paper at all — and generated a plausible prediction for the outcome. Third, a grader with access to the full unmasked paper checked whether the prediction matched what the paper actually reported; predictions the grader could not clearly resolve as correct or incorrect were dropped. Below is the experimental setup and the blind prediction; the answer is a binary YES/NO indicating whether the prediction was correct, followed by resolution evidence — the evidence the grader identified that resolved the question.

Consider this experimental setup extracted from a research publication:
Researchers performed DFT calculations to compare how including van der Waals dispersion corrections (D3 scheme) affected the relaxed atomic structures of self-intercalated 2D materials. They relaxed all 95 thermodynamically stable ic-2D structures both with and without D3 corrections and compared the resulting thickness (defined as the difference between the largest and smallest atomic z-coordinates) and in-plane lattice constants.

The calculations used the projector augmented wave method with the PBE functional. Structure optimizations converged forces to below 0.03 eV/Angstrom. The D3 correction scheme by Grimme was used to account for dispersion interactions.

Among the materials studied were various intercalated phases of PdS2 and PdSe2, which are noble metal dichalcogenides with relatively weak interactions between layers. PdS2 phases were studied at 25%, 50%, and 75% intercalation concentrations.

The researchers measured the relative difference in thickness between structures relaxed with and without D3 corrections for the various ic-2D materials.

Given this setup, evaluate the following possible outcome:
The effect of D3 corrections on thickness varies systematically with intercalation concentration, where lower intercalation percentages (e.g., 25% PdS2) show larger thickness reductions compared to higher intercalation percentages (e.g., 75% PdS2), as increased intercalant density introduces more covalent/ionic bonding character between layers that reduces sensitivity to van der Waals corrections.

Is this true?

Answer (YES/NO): NO